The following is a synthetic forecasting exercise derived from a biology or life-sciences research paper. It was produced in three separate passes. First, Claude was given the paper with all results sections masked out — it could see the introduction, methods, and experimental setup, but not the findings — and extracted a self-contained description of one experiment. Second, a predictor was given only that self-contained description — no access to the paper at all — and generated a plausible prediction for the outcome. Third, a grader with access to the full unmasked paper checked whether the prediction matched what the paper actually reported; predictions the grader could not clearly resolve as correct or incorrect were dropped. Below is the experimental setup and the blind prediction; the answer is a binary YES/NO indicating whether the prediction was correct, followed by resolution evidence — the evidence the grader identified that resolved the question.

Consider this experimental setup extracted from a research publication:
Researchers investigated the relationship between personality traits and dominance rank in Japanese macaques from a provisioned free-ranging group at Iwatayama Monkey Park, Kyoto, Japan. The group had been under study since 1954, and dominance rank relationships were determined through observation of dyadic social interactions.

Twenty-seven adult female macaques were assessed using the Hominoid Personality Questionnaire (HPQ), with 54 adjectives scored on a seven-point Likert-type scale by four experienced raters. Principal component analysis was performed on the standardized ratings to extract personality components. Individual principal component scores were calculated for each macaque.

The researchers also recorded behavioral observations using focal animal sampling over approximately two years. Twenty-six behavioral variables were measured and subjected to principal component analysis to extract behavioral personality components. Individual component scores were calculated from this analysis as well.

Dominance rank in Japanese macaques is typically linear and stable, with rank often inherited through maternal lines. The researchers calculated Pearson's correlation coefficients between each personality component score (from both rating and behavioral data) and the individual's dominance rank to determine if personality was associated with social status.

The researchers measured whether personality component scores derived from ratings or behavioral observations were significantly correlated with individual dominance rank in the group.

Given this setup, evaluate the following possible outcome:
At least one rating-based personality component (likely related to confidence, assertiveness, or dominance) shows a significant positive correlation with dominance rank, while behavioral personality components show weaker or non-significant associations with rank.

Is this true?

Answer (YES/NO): NO